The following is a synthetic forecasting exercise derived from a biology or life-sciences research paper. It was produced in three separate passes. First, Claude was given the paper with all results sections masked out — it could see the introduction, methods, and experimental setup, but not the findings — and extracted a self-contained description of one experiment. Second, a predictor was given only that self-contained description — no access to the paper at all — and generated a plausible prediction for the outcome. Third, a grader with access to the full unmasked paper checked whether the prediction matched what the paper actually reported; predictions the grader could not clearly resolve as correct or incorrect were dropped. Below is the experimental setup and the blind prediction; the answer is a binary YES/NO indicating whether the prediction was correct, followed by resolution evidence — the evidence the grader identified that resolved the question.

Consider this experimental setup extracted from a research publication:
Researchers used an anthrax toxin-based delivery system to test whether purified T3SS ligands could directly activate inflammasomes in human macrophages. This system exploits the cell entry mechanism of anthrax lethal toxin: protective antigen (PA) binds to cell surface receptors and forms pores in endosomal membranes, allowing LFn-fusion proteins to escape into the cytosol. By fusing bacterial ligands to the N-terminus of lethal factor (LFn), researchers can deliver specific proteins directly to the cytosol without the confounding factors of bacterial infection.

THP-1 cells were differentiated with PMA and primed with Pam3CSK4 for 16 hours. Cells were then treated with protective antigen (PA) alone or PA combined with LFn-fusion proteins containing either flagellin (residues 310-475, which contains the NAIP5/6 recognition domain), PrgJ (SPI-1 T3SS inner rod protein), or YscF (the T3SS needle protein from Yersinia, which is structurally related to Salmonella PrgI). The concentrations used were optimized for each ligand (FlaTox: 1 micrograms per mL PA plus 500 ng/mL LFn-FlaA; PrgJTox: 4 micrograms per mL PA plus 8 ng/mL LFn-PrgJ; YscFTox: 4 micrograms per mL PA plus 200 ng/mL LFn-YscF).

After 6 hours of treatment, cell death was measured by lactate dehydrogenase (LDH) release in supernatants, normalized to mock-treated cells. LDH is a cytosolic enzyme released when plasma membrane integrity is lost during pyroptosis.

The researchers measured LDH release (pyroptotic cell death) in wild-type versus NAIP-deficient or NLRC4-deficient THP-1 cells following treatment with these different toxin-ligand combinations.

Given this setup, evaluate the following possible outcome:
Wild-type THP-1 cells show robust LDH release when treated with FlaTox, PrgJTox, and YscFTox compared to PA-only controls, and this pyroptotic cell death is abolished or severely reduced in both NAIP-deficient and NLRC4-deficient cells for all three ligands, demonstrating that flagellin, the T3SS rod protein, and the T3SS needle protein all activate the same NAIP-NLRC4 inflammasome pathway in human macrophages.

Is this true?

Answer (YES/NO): YES